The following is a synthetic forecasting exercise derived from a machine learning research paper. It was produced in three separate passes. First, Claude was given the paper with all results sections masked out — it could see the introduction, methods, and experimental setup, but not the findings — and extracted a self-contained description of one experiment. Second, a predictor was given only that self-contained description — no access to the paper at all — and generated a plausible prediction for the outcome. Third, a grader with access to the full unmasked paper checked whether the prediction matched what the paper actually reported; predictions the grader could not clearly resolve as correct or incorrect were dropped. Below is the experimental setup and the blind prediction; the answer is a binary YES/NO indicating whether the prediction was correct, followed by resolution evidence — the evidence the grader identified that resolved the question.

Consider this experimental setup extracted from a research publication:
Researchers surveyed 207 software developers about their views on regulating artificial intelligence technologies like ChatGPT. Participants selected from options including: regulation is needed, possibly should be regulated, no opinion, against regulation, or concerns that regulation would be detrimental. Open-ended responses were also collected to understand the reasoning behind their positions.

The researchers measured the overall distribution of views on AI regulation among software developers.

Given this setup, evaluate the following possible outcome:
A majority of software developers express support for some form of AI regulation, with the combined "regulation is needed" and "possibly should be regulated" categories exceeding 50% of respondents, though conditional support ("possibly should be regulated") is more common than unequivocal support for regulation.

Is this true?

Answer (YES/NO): NO